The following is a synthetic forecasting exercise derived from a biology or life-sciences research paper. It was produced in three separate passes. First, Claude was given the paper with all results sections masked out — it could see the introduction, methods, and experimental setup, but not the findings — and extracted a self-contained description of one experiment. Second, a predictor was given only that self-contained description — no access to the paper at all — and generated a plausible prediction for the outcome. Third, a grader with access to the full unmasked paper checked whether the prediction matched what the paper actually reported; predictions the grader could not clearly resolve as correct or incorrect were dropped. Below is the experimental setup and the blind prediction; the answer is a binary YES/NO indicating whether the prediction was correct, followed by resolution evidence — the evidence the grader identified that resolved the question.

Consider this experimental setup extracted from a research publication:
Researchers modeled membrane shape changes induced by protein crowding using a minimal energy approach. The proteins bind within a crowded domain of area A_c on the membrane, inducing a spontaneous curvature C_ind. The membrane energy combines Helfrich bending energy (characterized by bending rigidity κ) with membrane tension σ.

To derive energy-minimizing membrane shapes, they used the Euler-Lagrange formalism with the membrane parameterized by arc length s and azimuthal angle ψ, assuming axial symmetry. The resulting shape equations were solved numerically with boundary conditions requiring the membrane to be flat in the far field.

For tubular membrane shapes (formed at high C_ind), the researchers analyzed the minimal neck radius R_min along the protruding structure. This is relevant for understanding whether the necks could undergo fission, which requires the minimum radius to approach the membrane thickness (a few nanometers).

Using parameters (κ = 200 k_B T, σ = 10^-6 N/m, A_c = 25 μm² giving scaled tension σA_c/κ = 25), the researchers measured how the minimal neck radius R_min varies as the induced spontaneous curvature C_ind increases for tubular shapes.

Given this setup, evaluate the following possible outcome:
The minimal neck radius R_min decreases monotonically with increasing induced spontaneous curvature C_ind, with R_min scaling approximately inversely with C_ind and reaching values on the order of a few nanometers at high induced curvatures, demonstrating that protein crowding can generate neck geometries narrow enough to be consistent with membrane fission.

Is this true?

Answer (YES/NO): NO